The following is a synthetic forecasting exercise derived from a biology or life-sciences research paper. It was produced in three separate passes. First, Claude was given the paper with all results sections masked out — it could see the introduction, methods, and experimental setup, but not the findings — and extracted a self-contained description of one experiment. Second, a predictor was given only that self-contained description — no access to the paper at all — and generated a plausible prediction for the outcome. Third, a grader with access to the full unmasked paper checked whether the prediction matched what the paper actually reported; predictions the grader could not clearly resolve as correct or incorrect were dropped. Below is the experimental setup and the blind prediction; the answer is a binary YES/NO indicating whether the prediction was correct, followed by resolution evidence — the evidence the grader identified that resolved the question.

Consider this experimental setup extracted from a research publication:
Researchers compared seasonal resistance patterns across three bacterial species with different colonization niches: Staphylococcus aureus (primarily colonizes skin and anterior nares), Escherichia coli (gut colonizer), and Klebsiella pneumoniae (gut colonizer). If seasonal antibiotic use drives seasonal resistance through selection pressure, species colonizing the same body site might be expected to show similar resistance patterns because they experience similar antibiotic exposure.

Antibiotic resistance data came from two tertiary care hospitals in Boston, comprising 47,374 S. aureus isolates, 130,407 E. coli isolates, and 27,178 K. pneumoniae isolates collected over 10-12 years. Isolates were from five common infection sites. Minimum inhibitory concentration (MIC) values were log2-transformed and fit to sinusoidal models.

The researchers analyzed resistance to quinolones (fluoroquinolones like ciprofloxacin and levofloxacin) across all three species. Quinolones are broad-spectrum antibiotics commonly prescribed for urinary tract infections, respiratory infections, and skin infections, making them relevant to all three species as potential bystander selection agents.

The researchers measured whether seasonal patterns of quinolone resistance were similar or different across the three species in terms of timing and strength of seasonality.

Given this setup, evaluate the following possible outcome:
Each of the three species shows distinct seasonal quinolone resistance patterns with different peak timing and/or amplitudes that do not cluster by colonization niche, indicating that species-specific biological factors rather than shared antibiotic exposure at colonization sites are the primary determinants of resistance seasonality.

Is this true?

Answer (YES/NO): NO